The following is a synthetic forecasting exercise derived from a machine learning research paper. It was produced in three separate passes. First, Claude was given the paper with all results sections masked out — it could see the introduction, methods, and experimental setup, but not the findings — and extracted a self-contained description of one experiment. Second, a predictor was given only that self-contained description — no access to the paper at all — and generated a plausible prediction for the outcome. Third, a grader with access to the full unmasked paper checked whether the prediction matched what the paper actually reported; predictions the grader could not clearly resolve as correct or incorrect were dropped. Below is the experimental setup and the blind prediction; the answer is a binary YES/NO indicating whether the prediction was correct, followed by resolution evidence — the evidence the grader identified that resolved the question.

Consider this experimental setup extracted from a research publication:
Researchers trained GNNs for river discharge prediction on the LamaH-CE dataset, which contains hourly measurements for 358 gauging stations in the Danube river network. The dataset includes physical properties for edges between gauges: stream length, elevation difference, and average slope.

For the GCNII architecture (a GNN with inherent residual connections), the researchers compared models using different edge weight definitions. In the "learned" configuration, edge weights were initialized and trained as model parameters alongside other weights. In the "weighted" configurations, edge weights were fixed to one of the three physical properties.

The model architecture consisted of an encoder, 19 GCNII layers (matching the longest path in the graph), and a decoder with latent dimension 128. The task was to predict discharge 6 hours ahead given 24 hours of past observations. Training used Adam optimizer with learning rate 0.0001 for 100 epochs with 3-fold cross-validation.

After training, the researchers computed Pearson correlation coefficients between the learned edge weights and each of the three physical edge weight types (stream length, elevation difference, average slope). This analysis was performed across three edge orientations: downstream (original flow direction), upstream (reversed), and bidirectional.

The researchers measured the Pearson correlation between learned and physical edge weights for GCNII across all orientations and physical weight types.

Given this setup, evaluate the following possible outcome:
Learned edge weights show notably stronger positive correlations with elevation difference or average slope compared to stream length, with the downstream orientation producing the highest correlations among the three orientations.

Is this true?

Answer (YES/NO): NO